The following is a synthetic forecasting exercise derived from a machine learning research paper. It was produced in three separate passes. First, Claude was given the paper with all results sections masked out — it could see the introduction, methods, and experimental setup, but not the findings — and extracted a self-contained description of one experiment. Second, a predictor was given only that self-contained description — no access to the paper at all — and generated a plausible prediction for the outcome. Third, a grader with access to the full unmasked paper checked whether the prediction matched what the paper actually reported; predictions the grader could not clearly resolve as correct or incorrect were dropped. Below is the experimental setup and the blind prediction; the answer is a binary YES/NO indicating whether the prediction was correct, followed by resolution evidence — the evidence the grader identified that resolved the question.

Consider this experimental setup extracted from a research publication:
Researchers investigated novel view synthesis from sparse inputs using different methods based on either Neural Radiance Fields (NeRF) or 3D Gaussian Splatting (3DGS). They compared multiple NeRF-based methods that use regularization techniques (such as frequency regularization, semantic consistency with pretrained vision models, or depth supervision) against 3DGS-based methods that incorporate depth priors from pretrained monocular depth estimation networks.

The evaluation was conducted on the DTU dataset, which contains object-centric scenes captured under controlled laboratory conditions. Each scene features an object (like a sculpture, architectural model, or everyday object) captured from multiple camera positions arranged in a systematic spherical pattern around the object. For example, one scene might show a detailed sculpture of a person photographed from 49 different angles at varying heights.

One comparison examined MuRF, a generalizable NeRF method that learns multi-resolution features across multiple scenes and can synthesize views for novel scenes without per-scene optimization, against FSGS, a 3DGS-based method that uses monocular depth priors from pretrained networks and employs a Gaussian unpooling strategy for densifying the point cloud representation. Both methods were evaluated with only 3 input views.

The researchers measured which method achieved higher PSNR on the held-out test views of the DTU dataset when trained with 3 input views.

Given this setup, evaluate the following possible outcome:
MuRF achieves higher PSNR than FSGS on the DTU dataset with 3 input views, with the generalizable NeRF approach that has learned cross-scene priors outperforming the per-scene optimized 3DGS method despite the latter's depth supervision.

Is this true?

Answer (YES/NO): YES